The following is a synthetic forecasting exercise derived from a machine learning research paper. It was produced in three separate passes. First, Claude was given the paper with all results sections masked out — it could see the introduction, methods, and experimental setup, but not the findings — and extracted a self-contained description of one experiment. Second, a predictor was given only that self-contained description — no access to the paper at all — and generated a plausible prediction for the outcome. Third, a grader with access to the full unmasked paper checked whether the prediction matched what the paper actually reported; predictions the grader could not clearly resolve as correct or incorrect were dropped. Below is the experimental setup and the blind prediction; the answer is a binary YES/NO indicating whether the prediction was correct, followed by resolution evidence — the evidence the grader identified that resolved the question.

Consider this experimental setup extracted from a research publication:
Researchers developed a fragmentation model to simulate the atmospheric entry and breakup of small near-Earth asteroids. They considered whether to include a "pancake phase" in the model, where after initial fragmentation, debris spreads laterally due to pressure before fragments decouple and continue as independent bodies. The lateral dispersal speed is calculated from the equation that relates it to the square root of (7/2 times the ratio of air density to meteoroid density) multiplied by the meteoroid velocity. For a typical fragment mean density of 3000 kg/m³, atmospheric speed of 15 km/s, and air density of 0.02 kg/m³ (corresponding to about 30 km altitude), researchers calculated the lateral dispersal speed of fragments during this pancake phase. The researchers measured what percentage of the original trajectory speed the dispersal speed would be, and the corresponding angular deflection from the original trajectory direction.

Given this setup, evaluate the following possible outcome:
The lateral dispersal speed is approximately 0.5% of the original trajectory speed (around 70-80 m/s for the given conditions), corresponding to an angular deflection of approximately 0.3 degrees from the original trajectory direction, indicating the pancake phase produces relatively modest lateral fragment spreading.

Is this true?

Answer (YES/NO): YES